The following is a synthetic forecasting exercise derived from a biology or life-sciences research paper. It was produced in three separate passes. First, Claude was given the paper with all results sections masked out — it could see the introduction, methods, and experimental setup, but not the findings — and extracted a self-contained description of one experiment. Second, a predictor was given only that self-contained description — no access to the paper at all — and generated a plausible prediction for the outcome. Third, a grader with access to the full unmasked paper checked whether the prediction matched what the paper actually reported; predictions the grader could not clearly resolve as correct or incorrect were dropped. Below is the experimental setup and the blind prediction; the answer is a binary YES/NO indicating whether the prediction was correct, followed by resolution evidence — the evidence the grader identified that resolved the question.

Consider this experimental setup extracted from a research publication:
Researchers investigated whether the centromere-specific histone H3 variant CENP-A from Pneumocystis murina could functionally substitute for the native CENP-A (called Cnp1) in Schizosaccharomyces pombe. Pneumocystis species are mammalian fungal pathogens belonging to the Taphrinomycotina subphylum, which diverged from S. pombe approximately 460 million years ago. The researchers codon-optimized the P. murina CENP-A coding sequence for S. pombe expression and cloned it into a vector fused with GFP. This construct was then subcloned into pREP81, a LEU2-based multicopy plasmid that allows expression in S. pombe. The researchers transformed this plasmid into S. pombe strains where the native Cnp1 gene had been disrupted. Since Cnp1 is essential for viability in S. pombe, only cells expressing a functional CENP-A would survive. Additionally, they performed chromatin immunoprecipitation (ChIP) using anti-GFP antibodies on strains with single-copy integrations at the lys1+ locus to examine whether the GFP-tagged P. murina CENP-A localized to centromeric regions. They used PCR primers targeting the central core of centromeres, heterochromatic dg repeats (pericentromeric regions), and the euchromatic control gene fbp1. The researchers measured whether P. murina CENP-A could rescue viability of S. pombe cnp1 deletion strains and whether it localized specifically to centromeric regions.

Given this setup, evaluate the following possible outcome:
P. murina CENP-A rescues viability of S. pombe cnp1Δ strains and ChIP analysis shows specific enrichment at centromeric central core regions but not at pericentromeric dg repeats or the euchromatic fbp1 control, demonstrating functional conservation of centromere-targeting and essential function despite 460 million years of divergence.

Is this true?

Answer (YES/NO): YES